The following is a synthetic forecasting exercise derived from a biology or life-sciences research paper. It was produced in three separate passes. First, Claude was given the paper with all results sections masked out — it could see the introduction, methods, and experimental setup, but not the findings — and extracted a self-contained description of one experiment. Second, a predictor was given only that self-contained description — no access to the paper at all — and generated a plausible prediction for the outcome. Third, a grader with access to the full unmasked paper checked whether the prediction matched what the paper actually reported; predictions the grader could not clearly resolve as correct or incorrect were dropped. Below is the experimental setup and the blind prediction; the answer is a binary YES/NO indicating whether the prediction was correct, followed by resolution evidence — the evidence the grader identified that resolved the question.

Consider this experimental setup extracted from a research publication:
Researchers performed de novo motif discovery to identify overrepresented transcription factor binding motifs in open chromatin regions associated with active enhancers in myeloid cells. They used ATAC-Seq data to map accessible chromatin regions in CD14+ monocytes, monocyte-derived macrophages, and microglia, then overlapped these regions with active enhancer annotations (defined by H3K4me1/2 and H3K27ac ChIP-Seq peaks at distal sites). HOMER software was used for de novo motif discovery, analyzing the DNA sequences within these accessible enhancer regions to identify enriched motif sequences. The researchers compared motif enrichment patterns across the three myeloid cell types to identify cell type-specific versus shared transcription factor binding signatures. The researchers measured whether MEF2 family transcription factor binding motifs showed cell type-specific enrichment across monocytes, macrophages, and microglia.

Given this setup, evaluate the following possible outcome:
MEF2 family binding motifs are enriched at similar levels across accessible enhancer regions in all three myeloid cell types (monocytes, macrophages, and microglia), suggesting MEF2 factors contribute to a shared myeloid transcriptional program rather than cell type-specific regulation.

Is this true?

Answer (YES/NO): NO